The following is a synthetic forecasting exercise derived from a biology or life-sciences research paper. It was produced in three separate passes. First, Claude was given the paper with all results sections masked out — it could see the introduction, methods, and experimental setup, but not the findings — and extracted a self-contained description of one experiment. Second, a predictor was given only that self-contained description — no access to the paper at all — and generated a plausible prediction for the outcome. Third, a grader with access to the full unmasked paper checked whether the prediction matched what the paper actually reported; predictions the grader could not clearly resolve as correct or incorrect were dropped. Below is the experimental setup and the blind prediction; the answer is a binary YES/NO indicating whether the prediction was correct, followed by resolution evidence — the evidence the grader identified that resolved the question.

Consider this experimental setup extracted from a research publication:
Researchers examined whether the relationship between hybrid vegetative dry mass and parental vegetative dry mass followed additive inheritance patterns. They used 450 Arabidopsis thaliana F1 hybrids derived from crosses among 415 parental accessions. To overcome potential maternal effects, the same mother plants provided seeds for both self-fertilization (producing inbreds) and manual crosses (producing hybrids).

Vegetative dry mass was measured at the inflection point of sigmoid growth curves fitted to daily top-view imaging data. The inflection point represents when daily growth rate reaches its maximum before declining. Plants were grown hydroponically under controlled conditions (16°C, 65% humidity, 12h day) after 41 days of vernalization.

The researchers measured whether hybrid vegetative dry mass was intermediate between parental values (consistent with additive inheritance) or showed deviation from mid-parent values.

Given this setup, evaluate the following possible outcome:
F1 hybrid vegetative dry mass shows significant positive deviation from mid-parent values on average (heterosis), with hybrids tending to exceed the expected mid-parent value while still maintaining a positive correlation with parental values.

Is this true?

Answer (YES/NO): NO